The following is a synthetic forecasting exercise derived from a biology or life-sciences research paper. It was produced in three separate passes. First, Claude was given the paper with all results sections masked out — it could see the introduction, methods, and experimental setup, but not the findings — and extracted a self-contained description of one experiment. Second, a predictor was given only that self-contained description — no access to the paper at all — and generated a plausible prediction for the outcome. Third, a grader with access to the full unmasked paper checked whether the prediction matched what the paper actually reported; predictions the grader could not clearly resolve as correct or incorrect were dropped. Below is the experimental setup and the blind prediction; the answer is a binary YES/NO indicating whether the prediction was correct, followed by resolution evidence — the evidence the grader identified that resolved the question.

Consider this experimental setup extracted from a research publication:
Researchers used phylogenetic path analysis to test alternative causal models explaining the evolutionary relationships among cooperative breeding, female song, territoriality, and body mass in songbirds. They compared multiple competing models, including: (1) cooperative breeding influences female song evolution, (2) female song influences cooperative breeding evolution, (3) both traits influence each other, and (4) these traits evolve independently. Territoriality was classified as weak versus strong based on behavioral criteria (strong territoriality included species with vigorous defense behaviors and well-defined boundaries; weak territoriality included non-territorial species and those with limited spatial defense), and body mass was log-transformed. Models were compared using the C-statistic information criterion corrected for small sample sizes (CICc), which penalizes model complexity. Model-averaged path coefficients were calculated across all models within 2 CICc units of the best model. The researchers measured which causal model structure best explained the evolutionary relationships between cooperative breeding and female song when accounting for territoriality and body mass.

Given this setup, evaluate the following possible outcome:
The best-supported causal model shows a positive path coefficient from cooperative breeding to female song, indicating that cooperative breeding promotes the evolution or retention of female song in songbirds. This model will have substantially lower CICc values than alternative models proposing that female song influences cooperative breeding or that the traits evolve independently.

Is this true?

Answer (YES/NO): NO